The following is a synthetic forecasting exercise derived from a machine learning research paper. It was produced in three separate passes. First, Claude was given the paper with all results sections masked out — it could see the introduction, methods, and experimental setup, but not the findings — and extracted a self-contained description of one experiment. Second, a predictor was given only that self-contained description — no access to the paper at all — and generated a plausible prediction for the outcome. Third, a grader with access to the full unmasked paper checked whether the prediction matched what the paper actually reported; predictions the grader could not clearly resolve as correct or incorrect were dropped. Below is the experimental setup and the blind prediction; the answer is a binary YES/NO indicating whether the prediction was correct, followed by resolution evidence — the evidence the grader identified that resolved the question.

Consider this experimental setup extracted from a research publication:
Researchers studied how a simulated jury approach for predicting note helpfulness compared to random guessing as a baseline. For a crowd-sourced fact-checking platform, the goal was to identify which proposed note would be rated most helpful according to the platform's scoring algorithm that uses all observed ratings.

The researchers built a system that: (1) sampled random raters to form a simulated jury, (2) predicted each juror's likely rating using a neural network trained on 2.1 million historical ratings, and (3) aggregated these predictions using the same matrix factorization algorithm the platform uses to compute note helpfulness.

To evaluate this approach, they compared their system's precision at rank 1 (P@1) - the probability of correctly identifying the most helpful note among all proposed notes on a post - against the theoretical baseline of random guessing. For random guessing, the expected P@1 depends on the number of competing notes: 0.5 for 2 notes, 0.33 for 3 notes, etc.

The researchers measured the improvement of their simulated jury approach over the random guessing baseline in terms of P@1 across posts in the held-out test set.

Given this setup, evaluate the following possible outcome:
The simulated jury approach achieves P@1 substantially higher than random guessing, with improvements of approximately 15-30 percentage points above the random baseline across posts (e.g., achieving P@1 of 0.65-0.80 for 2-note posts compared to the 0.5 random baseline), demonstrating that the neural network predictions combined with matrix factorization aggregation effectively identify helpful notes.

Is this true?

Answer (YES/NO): NO